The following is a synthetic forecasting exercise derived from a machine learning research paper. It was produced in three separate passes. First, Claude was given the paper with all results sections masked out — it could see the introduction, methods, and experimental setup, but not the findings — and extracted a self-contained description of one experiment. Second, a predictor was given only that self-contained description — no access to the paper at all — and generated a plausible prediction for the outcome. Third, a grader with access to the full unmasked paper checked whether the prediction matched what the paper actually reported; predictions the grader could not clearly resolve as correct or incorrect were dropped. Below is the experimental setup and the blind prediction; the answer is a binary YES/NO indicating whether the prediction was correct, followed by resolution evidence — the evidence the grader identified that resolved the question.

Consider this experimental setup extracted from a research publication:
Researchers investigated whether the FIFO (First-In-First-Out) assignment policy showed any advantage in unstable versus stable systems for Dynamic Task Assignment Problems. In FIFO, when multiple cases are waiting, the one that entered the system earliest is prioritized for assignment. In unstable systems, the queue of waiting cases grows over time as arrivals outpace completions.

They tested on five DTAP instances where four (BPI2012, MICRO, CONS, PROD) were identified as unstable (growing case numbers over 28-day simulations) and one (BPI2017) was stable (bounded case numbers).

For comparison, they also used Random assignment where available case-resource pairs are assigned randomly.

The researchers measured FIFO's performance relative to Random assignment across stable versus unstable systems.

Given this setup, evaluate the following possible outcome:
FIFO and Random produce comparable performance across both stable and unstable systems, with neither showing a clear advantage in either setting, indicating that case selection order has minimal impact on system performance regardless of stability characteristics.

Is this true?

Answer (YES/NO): NO